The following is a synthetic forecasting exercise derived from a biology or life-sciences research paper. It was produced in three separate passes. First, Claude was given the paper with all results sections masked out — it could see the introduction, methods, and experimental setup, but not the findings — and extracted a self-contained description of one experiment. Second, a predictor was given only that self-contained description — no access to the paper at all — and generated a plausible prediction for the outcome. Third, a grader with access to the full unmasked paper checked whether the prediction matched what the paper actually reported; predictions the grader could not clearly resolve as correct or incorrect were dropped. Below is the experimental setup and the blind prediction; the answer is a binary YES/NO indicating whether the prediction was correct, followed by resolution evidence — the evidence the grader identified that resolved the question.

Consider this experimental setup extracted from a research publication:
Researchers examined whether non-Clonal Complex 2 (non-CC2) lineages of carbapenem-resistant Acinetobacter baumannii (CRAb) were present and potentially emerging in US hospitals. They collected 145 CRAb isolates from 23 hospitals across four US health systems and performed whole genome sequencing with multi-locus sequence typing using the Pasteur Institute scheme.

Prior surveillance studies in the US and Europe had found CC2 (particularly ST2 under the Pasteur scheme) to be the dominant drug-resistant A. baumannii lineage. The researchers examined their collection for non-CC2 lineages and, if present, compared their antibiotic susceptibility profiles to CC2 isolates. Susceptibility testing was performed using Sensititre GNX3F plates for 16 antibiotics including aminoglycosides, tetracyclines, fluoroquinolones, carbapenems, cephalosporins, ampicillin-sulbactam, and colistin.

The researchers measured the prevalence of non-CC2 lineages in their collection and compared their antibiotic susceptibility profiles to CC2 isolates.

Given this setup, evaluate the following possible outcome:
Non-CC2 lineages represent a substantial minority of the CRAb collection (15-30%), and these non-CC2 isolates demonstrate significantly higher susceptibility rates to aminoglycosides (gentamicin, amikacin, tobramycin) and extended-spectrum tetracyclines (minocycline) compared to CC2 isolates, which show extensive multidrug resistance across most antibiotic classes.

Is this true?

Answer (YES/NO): NO